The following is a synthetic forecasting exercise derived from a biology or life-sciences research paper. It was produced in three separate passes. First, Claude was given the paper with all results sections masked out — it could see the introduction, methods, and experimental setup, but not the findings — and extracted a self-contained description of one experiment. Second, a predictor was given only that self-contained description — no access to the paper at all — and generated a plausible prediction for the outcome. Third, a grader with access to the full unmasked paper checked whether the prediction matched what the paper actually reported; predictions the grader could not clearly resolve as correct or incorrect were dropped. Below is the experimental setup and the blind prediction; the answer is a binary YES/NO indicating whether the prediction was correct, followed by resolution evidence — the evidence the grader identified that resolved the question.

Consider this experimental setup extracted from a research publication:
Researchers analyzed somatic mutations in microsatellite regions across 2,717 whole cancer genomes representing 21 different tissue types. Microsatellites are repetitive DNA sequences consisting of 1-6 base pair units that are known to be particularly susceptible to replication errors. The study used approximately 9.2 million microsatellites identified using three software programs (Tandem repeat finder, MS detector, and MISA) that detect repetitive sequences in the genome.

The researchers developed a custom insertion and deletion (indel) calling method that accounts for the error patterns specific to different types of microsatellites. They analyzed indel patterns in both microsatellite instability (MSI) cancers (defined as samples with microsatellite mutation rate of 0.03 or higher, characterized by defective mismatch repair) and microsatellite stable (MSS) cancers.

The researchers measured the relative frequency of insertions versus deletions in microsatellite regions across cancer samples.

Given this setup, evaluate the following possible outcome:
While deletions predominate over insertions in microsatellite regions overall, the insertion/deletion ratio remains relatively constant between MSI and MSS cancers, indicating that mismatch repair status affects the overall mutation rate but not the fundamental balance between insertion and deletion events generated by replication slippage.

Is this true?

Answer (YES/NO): NO